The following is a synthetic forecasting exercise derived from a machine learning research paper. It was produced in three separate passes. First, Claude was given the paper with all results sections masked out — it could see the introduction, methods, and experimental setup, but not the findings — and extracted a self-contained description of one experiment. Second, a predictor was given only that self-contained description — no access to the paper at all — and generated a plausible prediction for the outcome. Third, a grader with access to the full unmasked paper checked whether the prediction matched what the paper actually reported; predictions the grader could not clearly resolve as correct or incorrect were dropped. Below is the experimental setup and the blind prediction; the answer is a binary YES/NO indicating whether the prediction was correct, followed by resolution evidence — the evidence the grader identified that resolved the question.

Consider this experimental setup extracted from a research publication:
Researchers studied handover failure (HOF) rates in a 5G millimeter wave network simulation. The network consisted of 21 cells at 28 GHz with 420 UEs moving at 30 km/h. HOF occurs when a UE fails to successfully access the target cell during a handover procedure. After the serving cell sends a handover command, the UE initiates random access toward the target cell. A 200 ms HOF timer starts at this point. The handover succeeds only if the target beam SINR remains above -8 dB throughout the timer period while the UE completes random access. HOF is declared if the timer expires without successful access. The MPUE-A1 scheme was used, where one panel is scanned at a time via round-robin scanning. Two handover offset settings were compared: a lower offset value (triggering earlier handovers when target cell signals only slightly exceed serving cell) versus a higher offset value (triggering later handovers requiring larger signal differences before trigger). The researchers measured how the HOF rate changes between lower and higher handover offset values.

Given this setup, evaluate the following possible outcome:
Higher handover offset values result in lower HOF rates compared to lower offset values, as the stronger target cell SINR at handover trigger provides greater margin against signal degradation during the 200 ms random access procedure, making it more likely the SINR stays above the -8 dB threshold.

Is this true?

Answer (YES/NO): NO